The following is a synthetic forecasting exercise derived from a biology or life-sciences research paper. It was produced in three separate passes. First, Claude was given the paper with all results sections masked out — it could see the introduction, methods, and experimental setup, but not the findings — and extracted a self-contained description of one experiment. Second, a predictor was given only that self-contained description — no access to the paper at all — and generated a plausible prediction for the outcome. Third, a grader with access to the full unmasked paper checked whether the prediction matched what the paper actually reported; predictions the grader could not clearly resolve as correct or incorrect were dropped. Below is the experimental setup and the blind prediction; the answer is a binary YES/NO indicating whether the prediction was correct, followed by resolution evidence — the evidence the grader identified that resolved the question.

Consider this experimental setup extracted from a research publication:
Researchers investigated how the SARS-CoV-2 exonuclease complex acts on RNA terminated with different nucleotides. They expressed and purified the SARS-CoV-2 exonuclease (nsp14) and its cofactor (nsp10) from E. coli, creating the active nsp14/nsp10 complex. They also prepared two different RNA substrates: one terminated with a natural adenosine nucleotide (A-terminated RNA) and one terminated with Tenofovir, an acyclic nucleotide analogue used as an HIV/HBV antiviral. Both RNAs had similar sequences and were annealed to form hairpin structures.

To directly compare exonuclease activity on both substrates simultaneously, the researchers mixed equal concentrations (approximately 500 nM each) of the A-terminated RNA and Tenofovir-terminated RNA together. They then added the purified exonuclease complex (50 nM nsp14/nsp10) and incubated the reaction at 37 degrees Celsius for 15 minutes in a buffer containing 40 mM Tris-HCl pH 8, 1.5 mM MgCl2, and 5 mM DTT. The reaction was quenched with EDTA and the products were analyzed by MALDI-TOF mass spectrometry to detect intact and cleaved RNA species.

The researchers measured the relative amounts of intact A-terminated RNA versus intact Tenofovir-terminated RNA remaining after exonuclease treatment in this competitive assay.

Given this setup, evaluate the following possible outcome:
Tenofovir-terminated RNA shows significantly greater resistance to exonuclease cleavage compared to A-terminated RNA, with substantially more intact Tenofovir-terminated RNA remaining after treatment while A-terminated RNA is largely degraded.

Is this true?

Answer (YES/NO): YES